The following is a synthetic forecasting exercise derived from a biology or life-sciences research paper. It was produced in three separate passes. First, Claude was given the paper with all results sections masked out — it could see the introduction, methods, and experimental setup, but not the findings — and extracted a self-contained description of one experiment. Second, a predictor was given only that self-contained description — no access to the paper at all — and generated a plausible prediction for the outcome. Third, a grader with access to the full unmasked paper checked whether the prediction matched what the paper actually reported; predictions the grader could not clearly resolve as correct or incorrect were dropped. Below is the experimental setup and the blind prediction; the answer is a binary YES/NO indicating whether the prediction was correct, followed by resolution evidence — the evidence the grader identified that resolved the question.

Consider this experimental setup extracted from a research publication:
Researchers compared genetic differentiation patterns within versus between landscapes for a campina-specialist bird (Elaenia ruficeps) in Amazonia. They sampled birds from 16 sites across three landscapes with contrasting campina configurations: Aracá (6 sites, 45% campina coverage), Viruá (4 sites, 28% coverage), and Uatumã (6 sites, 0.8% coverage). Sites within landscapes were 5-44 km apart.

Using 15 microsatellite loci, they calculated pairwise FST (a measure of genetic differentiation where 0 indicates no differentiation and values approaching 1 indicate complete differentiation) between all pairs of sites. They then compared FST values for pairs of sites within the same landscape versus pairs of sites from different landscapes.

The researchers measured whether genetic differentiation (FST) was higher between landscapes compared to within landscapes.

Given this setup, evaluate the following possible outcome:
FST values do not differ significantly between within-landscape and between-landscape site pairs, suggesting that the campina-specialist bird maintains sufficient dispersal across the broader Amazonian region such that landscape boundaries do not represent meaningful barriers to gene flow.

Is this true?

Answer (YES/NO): NO